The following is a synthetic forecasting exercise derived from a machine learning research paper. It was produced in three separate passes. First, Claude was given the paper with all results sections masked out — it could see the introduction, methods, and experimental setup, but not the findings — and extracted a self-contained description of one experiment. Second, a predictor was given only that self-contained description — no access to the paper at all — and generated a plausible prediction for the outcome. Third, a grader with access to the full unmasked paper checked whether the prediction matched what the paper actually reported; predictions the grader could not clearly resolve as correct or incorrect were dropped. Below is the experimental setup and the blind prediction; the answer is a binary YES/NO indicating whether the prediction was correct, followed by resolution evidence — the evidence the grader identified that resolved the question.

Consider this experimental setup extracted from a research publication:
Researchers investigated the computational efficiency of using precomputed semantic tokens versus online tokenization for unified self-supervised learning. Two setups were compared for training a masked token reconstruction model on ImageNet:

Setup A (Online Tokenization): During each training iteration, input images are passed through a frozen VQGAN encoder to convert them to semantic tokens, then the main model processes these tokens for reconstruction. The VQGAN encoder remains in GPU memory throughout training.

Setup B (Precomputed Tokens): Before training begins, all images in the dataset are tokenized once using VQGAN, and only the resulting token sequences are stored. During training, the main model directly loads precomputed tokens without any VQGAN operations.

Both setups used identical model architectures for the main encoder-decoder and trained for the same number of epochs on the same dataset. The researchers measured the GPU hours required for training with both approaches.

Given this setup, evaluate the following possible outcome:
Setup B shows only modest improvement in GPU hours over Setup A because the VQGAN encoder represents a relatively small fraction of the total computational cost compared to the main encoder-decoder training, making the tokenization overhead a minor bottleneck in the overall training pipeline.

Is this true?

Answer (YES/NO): NO